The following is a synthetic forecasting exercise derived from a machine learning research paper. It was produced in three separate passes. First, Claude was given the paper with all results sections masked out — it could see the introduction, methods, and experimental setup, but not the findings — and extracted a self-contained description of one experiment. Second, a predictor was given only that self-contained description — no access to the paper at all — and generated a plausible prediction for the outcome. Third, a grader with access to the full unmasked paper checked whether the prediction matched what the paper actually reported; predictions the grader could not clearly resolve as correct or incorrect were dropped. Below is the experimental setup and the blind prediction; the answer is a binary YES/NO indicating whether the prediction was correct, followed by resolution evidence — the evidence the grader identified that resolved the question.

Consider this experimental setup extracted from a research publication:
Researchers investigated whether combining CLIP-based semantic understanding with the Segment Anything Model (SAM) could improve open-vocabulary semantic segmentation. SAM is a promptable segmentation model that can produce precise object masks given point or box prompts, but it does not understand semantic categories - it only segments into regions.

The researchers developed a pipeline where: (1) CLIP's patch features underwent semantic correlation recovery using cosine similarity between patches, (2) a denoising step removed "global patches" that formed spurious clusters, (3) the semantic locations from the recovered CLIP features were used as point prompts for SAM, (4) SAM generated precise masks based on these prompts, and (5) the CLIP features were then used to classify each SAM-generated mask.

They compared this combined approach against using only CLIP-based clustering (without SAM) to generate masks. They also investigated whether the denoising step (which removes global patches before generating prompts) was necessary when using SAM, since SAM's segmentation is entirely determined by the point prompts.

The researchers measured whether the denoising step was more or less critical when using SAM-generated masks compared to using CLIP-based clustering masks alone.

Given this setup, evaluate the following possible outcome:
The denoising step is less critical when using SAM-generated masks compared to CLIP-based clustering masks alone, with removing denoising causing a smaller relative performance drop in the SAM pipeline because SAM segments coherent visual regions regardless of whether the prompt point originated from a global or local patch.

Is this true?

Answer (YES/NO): NO